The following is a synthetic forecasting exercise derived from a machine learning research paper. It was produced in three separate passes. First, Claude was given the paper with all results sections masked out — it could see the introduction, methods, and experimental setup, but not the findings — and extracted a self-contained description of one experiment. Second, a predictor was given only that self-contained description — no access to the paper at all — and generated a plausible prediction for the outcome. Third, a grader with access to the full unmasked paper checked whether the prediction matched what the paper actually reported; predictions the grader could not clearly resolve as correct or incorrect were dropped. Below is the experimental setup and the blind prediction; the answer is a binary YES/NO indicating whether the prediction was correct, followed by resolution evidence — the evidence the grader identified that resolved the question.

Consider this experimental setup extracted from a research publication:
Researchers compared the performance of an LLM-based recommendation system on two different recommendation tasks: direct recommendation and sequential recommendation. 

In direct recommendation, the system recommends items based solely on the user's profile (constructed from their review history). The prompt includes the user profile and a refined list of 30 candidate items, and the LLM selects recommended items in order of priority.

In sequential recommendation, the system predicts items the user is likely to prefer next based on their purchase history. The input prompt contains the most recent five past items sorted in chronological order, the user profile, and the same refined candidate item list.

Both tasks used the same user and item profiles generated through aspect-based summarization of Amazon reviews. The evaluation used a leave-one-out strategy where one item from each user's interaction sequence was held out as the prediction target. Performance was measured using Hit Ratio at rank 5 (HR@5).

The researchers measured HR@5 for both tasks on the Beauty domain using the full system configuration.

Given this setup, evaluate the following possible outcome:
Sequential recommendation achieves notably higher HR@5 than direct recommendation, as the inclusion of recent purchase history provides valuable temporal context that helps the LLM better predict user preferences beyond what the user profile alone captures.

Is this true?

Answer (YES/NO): NO